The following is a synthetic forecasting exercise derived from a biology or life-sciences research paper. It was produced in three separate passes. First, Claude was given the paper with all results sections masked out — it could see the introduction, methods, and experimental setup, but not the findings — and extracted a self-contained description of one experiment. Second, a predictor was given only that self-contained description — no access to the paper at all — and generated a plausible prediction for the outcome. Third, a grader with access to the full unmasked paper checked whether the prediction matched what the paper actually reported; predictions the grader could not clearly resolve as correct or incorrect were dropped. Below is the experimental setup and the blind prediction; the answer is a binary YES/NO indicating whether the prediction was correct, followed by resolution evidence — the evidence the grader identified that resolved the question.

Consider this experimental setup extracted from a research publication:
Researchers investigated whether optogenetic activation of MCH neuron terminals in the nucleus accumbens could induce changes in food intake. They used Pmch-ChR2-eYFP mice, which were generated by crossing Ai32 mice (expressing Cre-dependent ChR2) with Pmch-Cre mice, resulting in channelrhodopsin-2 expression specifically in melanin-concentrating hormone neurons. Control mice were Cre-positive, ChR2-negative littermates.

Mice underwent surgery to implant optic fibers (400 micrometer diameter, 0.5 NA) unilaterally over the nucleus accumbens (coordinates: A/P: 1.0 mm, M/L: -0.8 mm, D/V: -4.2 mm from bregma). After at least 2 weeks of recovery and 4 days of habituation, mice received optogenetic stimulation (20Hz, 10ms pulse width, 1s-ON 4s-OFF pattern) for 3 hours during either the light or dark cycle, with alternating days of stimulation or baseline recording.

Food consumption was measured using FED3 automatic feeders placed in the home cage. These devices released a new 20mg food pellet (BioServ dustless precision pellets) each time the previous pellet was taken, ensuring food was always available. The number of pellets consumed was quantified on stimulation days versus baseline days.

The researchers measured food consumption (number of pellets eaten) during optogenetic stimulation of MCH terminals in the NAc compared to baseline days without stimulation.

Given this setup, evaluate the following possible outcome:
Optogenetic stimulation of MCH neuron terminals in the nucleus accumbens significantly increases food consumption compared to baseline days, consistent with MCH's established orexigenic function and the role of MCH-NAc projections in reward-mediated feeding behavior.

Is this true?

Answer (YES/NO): NO